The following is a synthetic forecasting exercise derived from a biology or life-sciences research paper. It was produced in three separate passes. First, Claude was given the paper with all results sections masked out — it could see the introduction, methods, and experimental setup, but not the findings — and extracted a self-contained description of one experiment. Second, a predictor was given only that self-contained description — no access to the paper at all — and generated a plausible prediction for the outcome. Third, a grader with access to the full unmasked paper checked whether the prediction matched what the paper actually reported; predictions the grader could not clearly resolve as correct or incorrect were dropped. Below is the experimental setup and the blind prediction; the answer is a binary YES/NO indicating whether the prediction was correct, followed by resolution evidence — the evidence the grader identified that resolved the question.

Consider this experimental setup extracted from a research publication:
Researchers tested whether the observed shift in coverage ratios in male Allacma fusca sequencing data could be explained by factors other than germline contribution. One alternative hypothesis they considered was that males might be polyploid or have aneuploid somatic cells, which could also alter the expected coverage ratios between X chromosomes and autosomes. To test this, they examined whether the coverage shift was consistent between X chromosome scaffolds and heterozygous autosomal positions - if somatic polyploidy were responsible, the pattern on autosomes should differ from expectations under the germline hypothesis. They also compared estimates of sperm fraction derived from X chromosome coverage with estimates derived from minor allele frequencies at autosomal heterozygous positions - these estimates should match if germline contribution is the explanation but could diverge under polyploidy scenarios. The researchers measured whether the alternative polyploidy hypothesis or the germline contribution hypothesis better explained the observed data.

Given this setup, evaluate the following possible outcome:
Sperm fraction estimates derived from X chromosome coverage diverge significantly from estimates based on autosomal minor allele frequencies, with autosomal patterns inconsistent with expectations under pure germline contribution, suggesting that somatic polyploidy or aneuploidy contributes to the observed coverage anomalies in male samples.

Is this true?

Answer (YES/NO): NO